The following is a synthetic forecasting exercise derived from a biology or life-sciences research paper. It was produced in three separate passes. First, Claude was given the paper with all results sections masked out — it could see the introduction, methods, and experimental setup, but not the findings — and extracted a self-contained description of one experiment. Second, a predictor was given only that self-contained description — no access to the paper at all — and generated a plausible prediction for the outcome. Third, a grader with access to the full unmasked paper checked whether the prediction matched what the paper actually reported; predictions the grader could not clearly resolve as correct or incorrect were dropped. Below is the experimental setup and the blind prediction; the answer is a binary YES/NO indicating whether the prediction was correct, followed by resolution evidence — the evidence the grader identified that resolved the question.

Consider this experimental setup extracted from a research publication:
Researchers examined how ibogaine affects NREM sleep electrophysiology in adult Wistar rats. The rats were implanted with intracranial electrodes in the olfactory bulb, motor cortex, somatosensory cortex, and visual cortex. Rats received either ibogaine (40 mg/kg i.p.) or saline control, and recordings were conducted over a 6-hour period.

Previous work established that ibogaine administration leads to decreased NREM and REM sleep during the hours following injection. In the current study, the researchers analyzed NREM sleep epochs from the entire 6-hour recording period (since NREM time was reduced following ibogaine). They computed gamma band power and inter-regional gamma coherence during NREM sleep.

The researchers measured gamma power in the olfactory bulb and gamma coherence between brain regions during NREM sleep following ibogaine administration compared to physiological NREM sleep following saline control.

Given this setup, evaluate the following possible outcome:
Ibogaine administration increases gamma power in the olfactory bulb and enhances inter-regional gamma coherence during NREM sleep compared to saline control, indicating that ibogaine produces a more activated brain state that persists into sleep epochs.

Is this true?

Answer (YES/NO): NO